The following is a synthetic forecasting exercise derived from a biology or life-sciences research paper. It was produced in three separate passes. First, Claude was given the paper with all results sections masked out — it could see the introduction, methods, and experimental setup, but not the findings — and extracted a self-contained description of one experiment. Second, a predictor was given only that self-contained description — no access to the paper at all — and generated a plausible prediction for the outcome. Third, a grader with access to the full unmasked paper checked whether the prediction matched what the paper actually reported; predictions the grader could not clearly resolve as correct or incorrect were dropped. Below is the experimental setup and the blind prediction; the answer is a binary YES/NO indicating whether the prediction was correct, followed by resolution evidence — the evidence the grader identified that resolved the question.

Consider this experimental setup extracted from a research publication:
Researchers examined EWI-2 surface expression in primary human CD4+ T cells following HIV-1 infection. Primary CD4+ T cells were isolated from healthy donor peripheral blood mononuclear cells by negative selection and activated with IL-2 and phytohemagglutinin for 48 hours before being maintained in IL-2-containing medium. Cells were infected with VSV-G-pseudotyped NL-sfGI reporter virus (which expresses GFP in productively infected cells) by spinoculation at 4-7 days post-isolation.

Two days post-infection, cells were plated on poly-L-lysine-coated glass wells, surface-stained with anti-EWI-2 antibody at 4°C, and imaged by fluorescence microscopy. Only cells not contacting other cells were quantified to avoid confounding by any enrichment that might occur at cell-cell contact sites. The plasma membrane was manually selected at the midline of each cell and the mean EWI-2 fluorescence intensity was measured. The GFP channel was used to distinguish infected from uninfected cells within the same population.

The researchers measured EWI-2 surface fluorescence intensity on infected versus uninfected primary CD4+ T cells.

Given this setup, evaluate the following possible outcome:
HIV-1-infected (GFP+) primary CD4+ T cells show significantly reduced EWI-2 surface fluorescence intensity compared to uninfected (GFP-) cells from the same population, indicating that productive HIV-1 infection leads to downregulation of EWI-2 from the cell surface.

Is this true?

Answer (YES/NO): YES